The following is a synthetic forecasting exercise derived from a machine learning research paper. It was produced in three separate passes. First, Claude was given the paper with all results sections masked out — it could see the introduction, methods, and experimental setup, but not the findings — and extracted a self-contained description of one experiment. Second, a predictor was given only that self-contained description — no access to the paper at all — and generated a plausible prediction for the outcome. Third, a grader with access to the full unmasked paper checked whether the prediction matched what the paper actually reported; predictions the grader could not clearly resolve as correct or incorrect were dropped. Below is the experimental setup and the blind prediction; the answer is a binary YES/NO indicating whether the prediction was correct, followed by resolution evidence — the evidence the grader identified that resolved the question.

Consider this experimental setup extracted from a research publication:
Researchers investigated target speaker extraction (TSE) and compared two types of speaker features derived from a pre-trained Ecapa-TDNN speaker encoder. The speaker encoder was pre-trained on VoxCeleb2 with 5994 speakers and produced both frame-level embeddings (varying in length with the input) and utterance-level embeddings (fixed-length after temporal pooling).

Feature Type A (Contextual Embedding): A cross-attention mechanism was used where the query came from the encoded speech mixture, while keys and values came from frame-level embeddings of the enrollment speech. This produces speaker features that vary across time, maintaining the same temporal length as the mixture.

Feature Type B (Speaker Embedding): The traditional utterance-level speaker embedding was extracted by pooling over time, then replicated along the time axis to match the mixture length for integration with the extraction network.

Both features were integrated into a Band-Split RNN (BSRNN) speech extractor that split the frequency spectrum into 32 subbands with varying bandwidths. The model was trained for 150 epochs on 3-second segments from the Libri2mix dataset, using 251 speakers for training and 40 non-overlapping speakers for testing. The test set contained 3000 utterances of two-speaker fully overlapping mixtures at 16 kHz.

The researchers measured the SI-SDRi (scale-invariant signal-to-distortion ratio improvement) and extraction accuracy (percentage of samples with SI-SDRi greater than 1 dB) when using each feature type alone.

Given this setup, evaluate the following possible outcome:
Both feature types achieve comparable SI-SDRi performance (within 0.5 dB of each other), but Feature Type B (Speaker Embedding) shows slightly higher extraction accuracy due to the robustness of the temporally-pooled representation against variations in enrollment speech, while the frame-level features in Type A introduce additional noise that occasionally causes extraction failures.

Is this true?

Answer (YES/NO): NO